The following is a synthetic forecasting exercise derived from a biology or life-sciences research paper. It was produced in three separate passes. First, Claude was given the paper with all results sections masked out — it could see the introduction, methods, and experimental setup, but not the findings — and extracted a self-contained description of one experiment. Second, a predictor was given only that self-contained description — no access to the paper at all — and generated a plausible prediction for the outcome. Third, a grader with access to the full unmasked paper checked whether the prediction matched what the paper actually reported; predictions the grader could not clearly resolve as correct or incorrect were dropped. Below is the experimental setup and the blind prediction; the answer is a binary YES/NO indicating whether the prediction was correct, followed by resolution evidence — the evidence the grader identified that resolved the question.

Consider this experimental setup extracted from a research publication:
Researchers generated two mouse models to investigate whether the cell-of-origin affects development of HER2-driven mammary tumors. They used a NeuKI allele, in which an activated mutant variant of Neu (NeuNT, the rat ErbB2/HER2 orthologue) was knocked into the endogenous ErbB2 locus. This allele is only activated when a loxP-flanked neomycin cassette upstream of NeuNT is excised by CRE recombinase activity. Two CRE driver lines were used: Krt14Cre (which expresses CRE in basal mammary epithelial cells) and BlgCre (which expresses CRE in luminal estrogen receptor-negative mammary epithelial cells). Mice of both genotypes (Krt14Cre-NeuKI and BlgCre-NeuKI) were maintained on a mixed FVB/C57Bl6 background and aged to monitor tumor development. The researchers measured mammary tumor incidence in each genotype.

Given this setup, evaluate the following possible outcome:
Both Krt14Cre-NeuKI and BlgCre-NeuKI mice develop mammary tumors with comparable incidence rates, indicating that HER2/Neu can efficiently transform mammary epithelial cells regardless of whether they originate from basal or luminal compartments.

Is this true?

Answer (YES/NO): NO